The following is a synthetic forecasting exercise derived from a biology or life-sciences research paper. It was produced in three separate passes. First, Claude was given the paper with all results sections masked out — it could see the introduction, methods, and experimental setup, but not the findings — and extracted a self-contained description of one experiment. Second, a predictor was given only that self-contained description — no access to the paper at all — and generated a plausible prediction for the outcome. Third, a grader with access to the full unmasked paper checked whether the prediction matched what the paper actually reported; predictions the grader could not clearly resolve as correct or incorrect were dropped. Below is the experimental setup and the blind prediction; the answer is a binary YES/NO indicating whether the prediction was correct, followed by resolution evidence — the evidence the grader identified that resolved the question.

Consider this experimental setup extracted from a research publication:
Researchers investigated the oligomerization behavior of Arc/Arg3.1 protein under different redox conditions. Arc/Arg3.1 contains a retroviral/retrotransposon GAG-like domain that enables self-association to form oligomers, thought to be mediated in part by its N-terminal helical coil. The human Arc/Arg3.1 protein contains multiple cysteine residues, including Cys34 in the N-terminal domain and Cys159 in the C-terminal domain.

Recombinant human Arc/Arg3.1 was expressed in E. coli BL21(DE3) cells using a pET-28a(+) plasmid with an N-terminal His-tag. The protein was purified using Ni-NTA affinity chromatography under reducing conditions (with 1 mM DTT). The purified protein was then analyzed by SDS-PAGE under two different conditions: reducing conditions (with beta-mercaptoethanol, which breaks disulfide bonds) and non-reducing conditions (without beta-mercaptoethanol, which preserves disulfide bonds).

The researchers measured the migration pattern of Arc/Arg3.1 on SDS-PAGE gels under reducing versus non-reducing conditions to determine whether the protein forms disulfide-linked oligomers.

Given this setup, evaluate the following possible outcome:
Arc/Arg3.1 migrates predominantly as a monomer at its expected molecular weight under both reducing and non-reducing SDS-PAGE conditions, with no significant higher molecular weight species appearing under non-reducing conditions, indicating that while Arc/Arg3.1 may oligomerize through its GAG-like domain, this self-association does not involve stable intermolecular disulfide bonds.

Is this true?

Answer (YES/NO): NO